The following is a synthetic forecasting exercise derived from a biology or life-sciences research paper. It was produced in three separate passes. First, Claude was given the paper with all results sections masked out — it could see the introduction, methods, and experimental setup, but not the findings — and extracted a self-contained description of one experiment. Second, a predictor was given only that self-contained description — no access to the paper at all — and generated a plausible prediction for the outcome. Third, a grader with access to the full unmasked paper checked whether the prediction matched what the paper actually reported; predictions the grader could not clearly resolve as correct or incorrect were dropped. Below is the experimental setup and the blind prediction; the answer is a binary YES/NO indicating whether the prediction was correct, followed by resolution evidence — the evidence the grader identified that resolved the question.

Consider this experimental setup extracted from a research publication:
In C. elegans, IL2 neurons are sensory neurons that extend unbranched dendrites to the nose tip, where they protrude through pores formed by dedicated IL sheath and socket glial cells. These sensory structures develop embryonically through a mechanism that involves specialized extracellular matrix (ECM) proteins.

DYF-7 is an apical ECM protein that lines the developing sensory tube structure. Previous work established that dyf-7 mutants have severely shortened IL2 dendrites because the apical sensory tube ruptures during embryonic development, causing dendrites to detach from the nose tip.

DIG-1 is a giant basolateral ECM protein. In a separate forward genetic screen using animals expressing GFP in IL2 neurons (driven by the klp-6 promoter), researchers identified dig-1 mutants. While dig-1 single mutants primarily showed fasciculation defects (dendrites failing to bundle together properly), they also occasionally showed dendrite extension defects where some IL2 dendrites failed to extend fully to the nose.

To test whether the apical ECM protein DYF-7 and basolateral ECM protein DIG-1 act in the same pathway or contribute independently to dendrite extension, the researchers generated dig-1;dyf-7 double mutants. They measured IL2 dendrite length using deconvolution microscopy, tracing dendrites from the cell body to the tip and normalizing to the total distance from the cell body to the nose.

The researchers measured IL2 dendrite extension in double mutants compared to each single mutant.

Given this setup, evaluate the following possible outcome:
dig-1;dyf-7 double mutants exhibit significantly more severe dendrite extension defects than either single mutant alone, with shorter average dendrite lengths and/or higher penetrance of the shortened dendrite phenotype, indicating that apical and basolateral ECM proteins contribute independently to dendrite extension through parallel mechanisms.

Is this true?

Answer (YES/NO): YES